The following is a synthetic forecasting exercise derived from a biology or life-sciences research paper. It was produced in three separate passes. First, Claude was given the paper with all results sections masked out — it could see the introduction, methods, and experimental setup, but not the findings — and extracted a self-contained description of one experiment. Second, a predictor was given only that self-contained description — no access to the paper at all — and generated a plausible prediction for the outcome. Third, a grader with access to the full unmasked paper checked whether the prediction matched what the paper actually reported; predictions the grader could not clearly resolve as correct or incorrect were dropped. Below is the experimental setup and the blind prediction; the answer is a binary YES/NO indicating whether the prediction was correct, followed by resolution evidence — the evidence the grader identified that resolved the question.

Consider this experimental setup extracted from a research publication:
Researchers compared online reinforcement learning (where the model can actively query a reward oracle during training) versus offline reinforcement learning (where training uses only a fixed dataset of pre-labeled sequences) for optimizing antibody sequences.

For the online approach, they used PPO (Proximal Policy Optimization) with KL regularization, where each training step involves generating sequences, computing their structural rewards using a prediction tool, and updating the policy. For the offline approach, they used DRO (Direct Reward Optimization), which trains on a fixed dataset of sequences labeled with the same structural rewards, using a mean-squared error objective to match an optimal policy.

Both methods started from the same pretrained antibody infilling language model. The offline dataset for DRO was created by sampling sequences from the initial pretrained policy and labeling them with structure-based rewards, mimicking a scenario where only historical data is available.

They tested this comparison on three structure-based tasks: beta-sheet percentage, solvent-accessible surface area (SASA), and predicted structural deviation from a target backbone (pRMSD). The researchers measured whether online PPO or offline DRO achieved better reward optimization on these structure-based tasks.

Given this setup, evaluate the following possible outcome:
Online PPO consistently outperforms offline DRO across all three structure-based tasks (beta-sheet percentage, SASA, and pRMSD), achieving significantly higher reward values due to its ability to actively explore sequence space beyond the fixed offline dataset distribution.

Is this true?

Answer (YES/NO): NO